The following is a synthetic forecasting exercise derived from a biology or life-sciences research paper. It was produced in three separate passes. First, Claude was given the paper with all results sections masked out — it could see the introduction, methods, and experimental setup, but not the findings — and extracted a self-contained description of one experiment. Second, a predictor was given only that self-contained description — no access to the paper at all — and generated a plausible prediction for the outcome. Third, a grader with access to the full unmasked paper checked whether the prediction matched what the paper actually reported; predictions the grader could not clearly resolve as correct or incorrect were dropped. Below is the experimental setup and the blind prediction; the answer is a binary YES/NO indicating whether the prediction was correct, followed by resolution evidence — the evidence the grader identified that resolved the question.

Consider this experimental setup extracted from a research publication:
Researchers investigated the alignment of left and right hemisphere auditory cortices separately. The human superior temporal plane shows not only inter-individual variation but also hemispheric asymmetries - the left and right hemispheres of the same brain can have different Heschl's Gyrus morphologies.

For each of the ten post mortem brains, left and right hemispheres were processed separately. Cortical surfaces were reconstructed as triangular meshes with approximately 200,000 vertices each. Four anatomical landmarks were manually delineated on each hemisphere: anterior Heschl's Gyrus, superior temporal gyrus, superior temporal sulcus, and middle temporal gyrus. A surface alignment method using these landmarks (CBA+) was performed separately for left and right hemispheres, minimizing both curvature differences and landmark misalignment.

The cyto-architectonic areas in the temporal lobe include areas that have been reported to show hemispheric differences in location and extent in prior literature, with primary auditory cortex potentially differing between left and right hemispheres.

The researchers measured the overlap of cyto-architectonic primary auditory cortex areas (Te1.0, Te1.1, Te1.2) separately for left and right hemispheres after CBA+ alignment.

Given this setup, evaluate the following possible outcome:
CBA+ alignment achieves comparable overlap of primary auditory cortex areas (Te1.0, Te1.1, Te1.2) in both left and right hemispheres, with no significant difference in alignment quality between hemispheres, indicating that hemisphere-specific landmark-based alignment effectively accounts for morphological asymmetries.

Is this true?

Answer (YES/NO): NO